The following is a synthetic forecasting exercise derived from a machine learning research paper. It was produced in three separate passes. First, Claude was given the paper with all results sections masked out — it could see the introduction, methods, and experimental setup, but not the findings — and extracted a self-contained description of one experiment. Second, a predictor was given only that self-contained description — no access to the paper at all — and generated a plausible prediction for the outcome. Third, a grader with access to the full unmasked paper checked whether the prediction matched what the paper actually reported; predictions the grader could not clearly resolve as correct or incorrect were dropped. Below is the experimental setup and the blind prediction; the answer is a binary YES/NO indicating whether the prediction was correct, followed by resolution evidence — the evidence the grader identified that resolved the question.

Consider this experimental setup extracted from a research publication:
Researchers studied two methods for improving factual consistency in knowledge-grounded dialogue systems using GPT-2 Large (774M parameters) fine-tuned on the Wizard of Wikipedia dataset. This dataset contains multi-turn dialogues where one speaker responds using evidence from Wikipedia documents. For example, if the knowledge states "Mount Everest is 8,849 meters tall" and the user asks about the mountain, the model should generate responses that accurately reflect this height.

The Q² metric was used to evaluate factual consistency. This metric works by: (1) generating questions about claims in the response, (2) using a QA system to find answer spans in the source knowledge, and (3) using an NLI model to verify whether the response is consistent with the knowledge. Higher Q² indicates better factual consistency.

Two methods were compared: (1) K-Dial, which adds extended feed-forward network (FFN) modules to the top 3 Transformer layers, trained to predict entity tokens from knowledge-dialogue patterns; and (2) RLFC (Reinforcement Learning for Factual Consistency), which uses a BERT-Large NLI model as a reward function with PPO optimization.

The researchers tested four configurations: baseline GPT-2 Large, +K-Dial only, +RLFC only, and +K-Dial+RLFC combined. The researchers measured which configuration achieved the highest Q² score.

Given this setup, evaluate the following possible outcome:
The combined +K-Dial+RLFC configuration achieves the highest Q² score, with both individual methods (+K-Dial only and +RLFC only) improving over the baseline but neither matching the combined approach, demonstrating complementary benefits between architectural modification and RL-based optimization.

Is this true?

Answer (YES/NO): NO